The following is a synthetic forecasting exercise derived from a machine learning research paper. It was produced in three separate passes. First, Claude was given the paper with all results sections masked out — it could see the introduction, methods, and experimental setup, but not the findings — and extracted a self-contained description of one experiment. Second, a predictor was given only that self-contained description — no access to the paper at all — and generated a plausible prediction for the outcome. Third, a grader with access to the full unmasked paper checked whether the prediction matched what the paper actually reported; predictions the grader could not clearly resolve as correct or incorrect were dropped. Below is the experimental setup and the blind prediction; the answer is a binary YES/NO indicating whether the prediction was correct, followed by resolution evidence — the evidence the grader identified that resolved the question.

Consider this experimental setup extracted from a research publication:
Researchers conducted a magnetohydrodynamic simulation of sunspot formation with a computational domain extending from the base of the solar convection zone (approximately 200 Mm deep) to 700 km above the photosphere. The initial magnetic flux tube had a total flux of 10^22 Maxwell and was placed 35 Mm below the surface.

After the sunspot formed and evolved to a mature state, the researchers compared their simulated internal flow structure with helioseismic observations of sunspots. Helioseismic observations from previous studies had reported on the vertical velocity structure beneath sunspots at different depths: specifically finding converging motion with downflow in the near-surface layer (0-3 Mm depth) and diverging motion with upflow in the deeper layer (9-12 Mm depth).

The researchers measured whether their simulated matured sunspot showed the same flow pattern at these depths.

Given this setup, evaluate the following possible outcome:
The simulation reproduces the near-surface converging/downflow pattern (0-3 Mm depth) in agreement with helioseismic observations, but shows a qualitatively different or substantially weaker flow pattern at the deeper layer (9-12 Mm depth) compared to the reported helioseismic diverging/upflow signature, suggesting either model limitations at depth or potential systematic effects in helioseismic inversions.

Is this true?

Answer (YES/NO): NO